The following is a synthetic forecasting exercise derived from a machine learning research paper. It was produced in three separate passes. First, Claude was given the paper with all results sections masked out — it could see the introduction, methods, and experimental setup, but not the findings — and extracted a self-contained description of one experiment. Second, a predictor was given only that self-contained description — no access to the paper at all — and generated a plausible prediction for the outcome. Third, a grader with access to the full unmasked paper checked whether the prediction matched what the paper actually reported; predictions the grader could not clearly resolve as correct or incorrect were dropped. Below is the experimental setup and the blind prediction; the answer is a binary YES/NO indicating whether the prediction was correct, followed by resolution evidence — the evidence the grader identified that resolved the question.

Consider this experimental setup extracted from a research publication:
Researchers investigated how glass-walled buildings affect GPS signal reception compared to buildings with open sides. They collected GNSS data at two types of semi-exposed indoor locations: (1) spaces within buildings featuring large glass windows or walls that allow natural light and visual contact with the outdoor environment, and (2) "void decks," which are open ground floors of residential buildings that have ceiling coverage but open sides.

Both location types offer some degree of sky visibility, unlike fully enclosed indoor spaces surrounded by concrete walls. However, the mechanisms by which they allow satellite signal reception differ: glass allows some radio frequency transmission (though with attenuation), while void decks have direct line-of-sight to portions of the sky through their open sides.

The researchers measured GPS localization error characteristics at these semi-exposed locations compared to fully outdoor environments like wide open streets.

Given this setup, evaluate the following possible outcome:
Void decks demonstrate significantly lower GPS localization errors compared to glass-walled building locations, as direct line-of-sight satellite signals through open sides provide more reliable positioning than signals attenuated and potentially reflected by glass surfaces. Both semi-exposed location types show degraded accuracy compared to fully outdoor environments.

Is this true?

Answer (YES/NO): NO